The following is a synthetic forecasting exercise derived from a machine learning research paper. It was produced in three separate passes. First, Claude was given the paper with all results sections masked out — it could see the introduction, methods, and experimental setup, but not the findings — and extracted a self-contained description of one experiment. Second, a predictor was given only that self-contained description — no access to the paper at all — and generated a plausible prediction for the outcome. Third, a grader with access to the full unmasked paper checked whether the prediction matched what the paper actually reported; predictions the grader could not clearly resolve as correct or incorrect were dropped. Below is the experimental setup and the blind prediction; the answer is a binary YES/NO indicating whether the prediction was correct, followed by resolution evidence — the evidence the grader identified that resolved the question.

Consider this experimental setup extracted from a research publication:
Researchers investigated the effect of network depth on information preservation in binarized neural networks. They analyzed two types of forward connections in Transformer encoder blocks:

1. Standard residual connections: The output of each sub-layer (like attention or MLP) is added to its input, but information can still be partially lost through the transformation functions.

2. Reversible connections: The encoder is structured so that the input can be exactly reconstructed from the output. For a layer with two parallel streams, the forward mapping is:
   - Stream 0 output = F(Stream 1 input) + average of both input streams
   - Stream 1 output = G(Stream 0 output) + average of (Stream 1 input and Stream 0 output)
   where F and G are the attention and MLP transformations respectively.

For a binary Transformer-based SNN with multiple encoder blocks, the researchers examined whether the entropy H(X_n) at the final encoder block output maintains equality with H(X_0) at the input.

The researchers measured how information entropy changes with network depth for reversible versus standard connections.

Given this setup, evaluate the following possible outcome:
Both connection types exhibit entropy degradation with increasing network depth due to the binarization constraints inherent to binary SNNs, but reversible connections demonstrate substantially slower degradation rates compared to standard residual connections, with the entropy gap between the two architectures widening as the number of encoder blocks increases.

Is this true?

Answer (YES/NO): NO